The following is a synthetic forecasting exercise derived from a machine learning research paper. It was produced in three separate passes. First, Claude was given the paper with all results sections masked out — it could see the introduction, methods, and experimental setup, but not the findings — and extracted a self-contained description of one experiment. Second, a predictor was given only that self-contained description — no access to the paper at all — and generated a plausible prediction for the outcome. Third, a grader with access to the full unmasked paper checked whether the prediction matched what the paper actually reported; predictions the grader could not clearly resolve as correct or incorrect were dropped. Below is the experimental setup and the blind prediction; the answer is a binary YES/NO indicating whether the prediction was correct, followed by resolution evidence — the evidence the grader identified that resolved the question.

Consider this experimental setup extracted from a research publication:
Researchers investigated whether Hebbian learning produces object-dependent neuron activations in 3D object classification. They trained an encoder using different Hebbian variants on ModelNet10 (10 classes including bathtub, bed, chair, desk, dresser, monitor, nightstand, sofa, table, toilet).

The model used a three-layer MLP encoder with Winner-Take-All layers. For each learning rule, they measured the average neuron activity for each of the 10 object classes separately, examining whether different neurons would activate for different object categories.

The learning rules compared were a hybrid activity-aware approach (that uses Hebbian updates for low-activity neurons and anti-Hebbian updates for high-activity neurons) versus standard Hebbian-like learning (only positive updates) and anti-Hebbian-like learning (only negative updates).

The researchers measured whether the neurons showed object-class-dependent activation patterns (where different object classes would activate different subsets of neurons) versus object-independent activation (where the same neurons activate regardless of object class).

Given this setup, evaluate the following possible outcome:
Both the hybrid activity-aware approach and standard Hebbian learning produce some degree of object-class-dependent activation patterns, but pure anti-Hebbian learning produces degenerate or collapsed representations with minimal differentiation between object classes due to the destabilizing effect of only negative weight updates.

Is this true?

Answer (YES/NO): NO